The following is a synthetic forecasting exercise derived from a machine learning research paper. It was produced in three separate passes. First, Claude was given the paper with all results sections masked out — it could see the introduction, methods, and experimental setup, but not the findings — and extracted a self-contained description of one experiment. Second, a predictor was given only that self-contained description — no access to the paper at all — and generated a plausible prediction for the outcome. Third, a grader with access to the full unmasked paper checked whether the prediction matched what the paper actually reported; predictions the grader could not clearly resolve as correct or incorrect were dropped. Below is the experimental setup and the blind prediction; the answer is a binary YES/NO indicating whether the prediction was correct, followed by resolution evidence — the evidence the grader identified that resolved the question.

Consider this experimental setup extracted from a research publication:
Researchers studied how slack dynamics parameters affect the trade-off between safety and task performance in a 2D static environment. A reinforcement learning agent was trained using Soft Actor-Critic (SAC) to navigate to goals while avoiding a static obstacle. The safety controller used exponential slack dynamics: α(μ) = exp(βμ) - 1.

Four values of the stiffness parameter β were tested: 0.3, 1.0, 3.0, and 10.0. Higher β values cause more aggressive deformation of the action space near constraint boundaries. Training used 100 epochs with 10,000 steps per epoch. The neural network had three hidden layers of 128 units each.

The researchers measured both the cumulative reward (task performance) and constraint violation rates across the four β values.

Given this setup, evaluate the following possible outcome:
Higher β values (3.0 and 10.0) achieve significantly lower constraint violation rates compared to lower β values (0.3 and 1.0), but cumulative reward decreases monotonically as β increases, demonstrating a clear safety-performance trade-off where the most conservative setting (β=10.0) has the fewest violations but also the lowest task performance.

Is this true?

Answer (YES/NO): NO